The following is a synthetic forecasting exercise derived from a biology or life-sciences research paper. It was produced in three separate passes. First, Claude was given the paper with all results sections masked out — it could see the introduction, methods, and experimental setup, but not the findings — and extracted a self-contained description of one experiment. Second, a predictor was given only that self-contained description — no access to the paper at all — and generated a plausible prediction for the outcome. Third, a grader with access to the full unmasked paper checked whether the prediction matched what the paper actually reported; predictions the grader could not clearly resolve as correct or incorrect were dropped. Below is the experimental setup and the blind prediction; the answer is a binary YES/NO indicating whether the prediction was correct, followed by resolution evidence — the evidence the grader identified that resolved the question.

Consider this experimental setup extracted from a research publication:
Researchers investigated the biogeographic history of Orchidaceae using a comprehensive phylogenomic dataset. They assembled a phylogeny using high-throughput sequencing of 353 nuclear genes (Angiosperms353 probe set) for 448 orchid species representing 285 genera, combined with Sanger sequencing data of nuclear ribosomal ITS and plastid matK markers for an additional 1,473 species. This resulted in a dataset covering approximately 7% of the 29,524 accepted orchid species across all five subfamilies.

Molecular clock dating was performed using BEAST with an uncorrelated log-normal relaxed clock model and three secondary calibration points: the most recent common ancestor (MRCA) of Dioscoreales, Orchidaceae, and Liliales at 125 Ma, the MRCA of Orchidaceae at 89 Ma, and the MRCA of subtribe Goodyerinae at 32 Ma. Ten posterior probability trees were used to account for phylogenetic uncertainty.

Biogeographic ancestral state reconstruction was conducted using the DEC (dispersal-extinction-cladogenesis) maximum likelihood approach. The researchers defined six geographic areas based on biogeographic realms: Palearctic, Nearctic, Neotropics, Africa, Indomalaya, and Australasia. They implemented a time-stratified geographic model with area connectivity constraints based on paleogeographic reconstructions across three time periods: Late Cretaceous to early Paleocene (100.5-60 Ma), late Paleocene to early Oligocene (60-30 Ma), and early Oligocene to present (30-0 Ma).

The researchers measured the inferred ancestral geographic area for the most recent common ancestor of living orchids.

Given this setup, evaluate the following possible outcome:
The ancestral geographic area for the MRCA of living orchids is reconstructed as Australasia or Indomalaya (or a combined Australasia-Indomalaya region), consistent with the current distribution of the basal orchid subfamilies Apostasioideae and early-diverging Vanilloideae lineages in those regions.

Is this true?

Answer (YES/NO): NO